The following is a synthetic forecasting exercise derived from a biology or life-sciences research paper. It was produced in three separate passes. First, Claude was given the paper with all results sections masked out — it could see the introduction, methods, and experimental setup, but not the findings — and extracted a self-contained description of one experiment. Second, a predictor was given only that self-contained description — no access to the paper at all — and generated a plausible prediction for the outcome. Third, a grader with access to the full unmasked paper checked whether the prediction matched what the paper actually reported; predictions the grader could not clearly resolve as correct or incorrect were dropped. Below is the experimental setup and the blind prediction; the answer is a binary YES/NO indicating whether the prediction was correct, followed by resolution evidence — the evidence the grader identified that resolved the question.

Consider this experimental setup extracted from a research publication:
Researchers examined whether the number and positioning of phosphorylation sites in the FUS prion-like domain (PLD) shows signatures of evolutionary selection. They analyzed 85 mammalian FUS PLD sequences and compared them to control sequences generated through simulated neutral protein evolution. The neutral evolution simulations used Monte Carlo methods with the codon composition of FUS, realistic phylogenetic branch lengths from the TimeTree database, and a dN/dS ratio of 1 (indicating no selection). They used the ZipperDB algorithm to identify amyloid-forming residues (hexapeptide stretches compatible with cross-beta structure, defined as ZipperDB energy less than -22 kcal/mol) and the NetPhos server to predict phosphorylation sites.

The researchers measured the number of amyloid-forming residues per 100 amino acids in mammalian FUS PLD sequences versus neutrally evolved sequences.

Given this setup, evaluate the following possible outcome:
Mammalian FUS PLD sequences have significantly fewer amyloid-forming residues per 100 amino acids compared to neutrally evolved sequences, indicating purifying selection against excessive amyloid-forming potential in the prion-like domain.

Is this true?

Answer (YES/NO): NO